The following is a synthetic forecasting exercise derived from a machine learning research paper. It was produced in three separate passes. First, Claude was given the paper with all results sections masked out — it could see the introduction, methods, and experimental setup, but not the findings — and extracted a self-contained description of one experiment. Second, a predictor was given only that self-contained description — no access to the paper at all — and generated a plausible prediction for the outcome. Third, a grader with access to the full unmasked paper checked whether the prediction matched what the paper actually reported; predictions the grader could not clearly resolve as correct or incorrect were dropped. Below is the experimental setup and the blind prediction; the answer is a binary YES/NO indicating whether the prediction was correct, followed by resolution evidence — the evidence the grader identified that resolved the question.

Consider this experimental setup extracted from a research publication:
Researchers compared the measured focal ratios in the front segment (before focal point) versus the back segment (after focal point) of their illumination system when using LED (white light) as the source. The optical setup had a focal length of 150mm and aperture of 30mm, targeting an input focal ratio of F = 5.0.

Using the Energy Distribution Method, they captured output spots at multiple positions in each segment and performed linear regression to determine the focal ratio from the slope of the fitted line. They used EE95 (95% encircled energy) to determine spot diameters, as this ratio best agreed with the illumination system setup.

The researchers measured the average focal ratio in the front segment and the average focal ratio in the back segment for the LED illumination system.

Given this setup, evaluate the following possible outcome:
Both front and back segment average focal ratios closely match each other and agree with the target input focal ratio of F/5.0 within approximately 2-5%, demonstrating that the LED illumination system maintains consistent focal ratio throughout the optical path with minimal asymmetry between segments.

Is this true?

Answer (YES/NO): NO